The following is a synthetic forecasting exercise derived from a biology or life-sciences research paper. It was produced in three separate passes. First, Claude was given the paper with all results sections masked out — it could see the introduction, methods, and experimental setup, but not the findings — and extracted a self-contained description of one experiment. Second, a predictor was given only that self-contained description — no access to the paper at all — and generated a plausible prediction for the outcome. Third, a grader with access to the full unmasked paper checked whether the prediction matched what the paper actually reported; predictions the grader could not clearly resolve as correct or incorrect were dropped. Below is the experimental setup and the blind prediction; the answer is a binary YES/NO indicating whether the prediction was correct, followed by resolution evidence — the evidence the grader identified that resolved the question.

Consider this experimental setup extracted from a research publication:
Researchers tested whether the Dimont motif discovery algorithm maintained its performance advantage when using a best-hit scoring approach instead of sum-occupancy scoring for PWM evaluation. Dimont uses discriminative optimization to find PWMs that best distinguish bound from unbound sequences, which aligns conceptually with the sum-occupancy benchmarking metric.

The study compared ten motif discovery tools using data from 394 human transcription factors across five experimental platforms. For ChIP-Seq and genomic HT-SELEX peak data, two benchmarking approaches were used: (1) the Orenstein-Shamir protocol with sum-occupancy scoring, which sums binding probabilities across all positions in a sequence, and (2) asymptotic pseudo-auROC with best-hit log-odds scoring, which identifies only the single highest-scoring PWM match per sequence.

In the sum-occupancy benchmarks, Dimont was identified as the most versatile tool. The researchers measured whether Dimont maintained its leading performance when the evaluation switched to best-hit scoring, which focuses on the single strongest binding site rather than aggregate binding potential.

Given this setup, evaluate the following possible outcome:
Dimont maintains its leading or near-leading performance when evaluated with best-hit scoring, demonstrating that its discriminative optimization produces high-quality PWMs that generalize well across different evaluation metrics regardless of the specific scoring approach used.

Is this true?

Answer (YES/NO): NO